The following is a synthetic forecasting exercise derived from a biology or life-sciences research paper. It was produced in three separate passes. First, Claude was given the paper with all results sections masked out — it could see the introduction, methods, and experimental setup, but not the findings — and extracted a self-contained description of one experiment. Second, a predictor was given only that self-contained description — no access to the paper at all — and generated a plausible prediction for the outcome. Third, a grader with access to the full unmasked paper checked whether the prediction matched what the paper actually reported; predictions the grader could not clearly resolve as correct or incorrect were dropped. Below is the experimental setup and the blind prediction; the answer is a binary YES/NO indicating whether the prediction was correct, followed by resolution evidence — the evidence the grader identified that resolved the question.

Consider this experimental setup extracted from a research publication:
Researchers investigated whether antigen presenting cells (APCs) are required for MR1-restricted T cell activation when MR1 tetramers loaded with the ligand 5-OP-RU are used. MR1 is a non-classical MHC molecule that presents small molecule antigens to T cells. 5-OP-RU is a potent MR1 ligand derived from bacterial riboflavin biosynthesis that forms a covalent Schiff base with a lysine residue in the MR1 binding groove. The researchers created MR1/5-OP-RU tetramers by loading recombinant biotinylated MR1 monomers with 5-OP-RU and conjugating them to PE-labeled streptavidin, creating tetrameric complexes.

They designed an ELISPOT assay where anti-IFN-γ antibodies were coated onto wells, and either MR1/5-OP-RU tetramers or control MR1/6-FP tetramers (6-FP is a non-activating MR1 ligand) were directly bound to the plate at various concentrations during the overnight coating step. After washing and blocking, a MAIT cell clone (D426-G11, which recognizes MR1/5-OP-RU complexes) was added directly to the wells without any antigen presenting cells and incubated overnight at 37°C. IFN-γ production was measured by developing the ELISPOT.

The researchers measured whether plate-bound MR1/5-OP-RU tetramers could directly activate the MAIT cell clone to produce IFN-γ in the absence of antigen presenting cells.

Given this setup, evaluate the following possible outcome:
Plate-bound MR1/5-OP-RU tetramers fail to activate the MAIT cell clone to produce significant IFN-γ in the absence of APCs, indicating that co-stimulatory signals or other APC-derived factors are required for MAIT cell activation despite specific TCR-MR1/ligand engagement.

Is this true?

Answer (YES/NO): NO